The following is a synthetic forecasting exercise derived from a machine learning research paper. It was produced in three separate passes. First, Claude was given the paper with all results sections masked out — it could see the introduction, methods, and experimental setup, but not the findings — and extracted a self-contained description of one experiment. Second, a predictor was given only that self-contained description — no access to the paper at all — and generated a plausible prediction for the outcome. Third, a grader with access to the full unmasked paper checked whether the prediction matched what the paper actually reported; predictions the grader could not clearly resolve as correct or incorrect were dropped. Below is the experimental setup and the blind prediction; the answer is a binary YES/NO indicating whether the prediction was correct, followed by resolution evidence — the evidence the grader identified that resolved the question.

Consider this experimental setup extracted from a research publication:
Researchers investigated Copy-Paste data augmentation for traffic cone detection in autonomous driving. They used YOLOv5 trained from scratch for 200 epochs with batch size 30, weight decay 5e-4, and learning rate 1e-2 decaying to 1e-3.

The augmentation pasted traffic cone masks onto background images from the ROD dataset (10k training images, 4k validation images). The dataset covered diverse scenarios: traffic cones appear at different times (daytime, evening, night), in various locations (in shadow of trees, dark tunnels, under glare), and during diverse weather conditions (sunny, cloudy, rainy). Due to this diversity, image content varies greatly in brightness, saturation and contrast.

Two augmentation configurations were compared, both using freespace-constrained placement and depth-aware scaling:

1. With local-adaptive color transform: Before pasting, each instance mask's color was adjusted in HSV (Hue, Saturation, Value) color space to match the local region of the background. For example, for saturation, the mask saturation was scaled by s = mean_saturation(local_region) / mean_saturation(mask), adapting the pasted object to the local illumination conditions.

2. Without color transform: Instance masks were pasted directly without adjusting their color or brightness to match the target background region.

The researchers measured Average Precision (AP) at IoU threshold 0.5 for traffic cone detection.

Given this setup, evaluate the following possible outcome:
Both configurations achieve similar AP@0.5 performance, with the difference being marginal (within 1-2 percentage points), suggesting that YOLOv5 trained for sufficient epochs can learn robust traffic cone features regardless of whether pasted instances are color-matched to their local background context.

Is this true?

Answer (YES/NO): NO